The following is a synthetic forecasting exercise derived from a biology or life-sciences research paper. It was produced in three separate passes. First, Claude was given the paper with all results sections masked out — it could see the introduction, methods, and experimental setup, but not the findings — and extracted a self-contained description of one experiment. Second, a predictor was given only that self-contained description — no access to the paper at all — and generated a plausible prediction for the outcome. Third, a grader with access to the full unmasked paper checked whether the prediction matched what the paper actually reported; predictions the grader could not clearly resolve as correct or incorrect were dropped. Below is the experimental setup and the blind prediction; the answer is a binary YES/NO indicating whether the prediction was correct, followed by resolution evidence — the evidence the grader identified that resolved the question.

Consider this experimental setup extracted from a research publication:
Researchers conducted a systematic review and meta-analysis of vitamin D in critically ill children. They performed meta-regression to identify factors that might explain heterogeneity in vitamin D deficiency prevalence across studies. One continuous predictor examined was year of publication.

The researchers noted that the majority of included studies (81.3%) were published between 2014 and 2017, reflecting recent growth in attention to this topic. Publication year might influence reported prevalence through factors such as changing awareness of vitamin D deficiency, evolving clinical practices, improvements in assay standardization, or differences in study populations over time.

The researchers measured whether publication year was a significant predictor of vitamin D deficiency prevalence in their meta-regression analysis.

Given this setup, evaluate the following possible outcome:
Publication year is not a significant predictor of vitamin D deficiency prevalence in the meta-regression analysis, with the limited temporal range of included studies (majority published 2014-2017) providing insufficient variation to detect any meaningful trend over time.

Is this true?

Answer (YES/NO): YES